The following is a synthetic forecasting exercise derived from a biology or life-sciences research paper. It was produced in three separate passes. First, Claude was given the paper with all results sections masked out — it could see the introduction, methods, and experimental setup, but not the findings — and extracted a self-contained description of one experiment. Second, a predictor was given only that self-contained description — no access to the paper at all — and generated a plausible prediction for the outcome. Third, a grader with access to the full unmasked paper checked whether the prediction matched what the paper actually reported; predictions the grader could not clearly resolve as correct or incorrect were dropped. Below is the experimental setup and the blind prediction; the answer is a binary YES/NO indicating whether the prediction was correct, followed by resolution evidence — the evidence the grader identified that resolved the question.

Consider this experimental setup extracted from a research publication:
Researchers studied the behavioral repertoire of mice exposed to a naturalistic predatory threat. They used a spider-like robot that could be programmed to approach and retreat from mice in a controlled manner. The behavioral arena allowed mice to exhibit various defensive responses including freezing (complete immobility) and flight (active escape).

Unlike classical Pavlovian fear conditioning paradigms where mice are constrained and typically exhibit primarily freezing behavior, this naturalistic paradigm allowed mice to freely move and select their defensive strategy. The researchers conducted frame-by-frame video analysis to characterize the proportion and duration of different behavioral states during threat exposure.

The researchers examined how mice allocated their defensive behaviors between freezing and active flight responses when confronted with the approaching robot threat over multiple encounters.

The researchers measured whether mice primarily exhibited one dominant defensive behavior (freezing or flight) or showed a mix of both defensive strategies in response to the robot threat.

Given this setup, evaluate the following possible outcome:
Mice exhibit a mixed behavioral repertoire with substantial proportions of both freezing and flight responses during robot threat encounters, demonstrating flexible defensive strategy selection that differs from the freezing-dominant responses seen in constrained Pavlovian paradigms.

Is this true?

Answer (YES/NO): YES